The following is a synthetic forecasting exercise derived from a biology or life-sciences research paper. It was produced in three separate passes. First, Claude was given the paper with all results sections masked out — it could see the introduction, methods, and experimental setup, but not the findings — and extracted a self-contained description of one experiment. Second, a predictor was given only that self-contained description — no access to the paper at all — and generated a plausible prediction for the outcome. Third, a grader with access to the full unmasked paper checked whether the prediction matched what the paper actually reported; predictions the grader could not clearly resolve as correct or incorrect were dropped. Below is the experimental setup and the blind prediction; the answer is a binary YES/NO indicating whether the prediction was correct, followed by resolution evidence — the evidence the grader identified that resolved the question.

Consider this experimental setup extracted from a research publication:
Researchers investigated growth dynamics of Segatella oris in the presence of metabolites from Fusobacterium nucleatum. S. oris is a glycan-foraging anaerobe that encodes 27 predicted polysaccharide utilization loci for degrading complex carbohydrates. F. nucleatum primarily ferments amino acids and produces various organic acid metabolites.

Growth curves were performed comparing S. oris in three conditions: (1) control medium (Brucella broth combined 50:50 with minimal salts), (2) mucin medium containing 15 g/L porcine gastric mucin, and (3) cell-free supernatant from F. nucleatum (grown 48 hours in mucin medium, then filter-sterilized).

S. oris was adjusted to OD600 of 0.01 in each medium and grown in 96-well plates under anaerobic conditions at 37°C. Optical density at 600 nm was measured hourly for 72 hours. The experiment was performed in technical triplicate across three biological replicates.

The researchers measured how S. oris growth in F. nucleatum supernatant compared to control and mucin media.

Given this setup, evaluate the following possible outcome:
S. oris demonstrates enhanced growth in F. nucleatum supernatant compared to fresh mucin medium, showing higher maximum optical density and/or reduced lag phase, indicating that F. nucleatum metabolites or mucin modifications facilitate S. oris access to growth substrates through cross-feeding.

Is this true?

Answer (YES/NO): NO